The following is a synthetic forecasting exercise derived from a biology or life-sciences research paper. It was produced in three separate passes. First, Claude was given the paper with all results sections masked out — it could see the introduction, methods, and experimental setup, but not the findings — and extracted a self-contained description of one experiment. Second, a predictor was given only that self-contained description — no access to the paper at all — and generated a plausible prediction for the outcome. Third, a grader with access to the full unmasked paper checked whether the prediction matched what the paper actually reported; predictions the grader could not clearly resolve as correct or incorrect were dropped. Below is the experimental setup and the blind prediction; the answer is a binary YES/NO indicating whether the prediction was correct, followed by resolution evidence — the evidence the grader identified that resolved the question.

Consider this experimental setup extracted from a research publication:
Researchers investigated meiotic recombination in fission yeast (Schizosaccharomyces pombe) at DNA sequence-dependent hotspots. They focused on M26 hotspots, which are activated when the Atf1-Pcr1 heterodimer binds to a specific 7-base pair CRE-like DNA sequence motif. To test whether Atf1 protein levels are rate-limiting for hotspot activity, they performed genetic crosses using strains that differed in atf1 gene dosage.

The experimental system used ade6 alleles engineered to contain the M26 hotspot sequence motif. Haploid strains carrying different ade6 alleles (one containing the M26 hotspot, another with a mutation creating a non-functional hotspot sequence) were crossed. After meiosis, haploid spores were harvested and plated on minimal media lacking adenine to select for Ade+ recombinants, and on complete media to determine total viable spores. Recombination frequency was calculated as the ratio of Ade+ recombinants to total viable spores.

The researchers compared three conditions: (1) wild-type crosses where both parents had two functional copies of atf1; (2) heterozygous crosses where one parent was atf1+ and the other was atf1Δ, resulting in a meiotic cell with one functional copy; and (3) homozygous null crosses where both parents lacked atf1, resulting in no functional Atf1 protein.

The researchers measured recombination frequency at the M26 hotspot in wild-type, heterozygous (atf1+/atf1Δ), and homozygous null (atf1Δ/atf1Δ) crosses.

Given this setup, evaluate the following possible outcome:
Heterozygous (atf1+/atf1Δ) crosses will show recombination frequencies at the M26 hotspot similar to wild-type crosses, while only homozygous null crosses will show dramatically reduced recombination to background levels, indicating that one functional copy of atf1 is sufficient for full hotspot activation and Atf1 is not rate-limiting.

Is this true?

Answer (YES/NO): NO